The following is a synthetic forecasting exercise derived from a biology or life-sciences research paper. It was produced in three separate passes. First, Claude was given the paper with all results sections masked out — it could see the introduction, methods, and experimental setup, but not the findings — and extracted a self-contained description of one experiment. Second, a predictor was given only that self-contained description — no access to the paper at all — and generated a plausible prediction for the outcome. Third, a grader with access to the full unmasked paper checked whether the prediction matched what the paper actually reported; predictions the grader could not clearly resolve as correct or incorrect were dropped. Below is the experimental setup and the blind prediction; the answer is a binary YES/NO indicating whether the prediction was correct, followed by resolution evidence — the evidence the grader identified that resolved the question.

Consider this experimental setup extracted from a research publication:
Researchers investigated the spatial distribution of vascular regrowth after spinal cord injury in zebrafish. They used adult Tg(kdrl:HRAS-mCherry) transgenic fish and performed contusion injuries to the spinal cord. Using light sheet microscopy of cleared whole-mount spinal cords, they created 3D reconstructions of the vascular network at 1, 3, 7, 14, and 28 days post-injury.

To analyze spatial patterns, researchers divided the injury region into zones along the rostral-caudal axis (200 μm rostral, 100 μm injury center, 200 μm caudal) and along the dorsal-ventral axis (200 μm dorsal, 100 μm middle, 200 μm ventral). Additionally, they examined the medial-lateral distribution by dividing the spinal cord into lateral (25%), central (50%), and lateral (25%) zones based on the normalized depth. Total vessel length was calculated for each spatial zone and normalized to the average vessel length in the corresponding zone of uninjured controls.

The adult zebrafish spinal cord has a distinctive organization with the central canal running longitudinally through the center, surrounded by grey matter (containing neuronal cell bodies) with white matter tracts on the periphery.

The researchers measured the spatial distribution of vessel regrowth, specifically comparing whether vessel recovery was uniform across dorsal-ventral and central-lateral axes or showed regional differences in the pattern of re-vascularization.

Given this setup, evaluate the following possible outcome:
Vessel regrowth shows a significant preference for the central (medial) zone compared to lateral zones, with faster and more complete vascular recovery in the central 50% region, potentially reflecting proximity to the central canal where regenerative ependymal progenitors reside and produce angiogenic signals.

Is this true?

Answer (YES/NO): NO